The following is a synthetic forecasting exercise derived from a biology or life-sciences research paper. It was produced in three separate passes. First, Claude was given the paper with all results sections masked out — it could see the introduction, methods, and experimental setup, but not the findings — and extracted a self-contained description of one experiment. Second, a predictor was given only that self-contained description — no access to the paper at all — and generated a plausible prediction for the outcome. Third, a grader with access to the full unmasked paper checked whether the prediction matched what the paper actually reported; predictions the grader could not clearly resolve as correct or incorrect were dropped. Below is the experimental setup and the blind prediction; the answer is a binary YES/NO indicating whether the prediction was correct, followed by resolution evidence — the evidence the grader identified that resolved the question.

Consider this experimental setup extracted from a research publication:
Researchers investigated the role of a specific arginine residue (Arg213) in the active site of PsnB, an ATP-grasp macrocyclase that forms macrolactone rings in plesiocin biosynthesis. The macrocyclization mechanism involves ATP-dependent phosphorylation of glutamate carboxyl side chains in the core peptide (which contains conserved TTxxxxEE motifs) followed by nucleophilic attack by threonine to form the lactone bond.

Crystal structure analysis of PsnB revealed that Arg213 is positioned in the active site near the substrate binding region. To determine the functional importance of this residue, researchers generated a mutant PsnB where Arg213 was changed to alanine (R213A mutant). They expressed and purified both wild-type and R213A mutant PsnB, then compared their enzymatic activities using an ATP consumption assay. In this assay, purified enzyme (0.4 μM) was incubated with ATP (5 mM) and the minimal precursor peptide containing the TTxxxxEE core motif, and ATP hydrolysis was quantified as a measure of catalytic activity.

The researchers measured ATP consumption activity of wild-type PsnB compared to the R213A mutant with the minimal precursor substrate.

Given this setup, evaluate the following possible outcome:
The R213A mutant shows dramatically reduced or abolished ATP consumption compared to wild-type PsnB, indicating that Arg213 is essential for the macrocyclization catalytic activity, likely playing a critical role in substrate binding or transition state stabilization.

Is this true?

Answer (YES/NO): YES